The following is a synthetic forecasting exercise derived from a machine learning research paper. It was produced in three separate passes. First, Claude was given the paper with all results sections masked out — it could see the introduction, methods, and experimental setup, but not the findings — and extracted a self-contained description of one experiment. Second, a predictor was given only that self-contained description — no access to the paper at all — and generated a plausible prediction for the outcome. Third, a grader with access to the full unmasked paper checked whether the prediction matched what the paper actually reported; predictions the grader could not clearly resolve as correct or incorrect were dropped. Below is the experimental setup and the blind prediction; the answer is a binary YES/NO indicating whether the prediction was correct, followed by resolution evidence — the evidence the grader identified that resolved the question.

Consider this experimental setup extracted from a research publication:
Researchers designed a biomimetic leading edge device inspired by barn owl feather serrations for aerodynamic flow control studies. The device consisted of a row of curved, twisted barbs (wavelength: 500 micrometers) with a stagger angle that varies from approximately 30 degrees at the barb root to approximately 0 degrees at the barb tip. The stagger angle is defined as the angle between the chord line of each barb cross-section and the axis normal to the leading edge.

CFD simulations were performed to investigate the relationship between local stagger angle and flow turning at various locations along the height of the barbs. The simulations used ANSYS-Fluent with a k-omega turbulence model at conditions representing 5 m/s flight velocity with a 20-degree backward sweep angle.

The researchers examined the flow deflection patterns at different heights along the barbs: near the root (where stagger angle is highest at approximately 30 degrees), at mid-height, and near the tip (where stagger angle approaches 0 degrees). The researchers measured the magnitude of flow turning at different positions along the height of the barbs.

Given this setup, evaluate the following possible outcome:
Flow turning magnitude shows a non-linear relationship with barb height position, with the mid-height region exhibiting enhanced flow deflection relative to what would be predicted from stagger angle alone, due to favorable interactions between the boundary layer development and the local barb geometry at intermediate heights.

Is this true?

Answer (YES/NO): NO